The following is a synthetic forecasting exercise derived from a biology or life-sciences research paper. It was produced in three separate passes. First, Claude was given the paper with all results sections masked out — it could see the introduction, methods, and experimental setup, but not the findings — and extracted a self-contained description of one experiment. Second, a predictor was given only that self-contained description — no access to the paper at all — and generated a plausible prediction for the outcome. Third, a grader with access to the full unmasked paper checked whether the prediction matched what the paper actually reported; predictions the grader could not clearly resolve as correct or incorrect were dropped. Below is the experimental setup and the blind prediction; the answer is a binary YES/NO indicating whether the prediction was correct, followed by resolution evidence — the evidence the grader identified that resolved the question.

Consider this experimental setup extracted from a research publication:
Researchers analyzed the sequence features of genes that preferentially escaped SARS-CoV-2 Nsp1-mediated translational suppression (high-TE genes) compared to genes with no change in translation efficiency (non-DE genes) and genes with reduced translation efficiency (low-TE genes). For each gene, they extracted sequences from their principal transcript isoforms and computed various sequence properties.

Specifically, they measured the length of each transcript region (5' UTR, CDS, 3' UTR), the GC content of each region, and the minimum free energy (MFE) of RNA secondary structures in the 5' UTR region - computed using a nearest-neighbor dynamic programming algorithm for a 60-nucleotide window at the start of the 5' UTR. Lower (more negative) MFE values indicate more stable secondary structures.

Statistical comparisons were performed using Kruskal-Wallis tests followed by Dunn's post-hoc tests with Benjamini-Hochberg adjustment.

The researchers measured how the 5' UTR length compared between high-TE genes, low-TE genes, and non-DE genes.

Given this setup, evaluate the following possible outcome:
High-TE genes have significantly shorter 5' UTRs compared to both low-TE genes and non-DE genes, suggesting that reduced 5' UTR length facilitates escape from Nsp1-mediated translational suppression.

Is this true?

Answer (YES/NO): NO